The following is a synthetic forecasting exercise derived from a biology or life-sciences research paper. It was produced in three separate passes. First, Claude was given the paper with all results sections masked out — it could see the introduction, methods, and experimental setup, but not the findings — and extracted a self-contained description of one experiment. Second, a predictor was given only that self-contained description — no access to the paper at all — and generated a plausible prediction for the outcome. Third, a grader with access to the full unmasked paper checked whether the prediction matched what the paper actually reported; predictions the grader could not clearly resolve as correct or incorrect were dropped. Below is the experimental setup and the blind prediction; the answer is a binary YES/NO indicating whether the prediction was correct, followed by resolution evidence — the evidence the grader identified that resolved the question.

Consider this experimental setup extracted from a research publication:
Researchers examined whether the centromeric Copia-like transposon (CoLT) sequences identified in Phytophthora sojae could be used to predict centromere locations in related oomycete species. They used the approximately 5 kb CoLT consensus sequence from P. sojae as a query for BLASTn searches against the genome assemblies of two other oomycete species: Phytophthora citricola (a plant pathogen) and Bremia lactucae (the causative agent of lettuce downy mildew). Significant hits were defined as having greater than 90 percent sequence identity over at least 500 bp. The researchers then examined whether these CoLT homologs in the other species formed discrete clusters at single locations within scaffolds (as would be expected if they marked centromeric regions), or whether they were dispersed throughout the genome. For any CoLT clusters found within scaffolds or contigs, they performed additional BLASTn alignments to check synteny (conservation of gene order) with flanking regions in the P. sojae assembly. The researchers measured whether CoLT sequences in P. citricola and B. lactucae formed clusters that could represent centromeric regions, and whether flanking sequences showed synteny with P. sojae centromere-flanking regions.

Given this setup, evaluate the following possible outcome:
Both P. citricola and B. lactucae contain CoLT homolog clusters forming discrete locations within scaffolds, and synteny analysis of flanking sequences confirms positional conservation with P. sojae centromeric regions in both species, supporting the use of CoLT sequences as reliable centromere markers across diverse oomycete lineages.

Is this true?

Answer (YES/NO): YES